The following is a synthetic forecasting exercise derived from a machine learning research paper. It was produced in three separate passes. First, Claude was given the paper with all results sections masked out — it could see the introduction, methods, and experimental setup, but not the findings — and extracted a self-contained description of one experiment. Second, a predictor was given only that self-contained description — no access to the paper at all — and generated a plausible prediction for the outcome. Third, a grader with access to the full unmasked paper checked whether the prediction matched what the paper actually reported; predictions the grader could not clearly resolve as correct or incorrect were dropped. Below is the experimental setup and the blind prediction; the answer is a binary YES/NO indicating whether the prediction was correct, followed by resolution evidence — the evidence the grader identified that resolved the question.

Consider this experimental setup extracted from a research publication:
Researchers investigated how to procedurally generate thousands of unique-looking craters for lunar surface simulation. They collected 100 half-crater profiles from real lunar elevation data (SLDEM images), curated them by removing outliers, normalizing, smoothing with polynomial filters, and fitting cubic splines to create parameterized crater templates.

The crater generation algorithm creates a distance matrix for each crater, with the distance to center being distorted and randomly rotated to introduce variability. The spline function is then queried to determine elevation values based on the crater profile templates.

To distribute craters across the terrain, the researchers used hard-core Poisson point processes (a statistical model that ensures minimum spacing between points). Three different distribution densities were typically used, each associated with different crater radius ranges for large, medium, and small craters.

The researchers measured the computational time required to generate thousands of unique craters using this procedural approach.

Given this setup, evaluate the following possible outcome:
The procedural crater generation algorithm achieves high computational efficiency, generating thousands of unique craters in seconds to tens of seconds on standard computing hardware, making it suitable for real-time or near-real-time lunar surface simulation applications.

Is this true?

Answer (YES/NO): NO